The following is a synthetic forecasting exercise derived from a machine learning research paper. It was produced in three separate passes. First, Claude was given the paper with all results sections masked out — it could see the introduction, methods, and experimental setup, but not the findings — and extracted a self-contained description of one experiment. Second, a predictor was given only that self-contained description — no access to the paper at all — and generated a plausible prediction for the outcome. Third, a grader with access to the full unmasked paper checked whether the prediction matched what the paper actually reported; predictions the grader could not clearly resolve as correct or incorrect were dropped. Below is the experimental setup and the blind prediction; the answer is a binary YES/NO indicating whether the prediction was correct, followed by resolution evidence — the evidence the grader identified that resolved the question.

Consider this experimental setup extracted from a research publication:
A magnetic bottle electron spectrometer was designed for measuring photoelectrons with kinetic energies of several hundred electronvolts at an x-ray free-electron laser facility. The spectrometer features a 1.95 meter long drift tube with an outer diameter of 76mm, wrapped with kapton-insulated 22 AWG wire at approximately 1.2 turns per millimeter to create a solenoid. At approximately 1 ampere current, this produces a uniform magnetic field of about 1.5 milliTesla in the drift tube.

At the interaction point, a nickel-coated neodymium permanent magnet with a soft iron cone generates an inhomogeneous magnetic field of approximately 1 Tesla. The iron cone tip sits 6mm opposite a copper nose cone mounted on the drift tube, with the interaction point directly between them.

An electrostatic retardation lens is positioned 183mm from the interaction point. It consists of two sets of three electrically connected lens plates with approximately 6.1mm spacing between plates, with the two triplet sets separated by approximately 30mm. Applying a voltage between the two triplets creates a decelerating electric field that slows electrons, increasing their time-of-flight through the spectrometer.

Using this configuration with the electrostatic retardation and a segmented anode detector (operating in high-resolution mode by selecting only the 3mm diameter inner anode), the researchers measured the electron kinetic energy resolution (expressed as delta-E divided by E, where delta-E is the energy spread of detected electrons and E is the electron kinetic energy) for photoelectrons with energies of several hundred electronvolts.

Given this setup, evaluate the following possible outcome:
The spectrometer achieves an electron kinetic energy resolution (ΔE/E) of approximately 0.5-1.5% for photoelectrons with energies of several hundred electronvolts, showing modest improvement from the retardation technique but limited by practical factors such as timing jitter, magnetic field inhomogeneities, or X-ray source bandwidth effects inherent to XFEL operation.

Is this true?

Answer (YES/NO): YES